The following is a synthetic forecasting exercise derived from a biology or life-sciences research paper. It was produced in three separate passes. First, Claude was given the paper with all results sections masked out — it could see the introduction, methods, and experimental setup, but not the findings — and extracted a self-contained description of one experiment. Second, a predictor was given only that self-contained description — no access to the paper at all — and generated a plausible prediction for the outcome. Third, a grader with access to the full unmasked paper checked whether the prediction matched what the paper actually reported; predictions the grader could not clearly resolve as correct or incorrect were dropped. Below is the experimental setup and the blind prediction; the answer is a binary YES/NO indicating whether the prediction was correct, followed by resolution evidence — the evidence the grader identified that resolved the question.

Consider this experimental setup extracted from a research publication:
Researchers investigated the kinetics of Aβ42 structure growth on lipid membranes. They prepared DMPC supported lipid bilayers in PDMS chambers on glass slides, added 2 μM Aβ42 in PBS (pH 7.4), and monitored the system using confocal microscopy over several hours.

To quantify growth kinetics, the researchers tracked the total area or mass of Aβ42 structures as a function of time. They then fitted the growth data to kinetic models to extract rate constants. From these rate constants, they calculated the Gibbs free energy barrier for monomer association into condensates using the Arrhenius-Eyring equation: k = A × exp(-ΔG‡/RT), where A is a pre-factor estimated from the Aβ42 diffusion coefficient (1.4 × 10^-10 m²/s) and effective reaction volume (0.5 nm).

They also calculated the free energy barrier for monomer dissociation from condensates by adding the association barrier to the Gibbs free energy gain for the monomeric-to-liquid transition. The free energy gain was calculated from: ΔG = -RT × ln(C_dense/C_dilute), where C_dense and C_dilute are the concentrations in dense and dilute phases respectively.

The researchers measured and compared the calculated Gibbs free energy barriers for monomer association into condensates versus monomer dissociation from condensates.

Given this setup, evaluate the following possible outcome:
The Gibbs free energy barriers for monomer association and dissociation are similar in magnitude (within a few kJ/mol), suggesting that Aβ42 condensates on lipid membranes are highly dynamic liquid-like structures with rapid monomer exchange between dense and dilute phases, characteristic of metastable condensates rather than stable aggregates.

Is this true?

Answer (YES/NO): NO